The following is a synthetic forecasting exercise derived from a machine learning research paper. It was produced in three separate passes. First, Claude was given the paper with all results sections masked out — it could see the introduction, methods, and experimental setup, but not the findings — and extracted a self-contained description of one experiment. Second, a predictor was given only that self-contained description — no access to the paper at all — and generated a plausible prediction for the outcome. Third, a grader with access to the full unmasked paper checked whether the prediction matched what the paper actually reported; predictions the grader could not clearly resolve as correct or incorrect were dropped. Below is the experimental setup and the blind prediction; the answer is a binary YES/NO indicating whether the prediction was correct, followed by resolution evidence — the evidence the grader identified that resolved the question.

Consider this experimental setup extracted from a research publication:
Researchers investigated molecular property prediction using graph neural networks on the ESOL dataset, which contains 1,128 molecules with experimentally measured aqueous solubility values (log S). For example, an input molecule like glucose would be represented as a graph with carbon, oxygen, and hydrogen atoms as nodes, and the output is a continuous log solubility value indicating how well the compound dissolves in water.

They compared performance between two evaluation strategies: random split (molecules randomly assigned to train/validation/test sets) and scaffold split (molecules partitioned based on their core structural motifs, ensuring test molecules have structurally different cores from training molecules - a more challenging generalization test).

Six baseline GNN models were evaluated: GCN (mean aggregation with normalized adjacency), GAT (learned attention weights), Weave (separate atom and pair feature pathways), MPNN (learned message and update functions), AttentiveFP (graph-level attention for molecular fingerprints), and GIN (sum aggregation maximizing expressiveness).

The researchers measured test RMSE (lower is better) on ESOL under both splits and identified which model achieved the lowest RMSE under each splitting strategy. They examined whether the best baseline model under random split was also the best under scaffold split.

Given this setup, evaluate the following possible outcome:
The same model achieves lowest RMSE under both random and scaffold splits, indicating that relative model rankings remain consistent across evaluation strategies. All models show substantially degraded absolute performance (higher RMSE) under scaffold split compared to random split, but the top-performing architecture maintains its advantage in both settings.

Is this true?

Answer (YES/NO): NO